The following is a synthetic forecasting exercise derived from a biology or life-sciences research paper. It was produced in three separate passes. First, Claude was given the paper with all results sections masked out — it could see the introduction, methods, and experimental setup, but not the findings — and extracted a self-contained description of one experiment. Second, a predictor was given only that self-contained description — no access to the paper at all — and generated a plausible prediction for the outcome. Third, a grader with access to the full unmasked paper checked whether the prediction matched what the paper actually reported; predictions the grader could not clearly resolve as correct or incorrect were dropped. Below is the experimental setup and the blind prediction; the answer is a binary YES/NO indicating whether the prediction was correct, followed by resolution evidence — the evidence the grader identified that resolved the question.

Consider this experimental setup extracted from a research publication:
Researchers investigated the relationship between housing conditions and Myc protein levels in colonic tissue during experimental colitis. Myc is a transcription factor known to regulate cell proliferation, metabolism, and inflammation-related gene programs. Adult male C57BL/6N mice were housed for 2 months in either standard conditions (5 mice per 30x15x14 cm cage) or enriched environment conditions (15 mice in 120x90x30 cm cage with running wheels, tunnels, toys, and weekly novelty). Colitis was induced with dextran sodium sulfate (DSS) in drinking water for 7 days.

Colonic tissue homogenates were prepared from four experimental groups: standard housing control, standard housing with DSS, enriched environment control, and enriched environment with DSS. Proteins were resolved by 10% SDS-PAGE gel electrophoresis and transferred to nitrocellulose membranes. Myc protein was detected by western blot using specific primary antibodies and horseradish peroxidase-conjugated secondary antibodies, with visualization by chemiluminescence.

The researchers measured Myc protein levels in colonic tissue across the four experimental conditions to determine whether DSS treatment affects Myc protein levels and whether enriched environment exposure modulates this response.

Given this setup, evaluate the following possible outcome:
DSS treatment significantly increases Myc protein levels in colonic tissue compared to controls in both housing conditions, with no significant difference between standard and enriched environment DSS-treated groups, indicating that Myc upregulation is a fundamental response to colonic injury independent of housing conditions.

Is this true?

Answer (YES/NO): NO